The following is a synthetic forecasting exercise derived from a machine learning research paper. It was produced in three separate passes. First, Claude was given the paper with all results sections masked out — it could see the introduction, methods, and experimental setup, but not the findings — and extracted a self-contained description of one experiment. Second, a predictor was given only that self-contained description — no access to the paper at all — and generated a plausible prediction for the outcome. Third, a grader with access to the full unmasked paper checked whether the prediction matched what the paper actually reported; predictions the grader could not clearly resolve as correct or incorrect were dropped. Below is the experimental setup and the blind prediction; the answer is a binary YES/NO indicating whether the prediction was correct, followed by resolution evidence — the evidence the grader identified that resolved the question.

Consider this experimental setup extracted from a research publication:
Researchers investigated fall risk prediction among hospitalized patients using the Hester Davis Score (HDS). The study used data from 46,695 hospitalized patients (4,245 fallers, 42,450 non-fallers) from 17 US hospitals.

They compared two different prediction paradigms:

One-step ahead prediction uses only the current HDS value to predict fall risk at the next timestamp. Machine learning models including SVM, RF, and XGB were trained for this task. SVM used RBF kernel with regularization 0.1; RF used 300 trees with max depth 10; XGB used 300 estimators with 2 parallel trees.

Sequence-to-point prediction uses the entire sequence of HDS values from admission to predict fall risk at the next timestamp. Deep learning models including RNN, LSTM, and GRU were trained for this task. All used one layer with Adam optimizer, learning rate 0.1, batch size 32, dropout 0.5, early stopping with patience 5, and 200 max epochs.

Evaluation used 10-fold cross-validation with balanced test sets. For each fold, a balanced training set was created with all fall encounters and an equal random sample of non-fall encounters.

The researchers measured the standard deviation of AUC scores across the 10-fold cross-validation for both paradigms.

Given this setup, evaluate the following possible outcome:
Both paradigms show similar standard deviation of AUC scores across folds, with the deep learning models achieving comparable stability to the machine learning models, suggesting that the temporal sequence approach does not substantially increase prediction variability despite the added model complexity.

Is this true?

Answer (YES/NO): NO